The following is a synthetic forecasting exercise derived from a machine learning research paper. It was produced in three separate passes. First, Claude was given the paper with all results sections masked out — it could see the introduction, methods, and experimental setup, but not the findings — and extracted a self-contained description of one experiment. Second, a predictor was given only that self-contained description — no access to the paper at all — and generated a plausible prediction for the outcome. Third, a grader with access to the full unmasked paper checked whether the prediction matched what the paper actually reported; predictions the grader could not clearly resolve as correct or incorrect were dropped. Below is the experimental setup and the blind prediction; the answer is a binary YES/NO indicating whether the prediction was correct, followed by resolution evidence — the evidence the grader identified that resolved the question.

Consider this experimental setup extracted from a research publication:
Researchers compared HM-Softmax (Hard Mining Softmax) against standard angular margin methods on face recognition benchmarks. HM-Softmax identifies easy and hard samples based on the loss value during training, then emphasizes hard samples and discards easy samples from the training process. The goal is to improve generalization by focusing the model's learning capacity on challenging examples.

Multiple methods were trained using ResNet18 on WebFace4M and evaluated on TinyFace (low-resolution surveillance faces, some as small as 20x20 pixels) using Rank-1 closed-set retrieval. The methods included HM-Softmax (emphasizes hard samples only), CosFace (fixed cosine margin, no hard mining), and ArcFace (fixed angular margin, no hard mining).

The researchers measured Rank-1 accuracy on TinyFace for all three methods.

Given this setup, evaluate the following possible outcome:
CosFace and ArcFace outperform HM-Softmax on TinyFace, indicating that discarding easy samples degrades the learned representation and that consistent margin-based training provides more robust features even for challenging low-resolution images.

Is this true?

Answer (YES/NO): YES